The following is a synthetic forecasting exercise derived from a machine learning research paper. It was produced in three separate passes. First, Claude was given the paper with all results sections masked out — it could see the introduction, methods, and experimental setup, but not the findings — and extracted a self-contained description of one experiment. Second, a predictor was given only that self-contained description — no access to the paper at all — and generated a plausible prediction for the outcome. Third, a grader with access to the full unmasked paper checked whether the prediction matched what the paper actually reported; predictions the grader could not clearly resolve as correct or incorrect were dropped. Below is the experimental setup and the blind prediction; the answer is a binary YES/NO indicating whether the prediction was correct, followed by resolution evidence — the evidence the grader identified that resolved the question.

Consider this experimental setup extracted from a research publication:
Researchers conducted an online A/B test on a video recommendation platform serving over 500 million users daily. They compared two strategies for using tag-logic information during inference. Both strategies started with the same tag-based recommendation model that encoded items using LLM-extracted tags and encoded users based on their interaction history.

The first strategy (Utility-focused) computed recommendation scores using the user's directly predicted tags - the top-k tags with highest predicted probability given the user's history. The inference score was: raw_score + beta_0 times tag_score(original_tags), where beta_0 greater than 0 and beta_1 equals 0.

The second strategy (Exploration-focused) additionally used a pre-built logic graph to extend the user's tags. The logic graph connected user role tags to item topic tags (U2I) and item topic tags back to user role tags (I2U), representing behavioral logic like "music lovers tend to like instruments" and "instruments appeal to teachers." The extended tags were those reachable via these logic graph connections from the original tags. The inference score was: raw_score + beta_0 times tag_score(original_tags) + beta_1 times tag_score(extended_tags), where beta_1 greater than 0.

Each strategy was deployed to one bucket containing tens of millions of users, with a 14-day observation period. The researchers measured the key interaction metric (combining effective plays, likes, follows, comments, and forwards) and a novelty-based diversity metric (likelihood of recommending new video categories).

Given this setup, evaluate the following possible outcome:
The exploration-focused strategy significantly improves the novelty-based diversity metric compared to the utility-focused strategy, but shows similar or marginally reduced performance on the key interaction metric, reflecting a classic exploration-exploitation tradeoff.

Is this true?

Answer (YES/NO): NO